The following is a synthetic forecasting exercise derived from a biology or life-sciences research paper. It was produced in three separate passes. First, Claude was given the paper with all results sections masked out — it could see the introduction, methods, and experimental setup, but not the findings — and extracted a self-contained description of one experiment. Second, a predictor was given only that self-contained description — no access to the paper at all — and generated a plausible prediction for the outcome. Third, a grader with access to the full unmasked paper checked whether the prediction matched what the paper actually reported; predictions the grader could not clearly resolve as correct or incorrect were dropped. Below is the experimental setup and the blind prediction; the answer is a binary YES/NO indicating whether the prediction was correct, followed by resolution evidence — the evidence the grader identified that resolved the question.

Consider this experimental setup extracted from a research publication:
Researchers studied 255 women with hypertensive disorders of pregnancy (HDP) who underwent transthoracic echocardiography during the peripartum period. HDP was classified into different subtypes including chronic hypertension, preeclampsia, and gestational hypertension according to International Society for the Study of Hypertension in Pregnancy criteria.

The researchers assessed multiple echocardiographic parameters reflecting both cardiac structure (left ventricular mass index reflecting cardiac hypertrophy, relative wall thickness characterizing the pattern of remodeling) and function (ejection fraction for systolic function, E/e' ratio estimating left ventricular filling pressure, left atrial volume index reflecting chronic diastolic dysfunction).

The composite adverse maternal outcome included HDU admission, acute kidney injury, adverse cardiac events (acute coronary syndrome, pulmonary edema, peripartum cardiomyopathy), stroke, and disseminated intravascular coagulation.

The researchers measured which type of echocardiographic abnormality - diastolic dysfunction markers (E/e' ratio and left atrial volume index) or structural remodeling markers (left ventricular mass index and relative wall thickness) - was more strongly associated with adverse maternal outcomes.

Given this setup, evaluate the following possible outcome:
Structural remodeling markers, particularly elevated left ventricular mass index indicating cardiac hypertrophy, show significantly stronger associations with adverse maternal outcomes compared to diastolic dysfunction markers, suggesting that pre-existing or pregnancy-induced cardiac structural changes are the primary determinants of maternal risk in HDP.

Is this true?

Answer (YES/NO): NO